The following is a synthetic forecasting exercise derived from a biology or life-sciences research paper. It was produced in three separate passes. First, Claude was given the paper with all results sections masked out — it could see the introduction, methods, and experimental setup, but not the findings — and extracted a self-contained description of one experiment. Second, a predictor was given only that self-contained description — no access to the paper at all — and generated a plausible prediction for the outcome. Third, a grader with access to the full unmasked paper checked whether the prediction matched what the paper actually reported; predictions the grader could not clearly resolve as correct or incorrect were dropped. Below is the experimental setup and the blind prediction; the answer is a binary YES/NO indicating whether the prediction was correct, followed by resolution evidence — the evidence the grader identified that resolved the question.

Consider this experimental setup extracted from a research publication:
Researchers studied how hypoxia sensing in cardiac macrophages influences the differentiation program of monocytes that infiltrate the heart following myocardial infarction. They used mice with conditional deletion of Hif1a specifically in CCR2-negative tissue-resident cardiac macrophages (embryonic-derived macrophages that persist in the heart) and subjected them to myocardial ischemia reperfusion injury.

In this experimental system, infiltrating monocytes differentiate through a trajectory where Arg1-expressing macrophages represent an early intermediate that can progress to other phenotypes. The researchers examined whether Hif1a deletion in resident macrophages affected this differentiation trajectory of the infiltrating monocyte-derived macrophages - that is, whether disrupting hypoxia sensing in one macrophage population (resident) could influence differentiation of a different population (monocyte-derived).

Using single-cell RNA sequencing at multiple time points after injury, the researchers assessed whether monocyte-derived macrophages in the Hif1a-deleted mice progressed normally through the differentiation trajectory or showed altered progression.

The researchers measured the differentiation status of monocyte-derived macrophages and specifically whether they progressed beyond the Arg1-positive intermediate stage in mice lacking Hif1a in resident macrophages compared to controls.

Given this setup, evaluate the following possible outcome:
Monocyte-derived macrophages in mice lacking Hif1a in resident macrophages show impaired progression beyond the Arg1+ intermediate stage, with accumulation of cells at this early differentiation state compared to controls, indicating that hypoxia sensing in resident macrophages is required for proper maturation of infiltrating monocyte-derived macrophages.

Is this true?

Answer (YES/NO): YES